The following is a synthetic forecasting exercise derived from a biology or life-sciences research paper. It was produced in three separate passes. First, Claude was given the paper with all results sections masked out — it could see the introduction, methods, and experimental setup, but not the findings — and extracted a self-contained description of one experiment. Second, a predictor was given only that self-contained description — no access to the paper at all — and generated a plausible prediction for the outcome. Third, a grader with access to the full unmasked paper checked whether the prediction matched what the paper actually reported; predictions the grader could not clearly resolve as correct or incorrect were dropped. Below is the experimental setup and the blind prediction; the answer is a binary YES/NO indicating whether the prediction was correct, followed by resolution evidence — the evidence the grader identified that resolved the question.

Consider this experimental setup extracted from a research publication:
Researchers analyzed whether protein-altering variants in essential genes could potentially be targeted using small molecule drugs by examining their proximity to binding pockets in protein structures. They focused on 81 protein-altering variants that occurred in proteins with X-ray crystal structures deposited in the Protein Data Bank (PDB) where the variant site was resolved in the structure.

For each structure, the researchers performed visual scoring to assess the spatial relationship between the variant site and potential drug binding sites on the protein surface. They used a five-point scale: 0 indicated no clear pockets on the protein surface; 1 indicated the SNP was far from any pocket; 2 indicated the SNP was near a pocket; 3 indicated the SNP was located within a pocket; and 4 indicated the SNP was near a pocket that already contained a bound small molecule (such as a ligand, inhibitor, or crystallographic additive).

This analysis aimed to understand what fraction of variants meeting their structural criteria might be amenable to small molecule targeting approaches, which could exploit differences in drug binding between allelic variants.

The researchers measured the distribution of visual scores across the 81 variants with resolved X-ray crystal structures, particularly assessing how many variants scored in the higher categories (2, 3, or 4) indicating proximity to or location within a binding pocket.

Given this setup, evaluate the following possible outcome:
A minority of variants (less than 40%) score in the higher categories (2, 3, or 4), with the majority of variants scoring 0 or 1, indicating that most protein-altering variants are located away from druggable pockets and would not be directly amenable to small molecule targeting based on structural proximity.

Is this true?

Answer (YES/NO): YES